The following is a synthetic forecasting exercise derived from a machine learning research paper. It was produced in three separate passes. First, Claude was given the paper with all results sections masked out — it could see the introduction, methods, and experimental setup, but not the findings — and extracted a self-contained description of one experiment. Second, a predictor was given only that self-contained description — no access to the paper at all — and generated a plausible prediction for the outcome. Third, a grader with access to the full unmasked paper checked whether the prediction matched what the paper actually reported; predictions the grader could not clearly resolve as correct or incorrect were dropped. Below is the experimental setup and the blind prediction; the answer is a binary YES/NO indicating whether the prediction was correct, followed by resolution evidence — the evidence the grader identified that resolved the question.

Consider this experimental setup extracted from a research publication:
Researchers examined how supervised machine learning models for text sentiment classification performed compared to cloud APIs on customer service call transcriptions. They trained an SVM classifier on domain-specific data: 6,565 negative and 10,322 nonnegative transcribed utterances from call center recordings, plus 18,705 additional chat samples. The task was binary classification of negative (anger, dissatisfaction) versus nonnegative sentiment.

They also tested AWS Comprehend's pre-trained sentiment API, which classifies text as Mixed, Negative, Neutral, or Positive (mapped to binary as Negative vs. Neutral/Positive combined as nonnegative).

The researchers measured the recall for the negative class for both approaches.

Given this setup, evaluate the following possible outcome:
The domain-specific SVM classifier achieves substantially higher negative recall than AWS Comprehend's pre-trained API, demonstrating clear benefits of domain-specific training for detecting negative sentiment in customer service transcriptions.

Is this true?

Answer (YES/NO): YES